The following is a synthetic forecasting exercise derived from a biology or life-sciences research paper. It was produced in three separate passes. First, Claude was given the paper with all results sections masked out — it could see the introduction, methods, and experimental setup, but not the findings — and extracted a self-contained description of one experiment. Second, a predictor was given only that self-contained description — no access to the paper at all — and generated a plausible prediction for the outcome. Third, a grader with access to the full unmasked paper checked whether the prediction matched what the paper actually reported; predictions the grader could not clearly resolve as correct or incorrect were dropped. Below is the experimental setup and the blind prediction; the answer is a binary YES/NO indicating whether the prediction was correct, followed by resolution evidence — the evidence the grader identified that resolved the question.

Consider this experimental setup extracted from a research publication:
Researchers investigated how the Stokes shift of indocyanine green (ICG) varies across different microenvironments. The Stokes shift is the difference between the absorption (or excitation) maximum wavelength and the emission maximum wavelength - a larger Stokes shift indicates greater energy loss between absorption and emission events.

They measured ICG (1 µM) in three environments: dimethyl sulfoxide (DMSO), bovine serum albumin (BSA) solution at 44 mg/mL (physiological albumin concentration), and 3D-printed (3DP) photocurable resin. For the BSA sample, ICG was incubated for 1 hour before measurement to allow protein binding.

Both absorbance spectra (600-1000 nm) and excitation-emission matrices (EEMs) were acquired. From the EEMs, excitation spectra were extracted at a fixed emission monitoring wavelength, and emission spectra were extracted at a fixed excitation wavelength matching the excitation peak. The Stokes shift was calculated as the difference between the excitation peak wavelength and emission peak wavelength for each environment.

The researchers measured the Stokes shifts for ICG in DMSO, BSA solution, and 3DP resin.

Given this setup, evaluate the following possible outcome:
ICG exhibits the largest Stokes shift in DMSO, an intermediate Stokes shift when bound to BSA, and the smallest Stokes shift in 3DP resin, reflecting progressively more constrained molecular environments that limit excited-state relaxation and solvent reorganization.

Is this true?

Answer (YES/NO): YES